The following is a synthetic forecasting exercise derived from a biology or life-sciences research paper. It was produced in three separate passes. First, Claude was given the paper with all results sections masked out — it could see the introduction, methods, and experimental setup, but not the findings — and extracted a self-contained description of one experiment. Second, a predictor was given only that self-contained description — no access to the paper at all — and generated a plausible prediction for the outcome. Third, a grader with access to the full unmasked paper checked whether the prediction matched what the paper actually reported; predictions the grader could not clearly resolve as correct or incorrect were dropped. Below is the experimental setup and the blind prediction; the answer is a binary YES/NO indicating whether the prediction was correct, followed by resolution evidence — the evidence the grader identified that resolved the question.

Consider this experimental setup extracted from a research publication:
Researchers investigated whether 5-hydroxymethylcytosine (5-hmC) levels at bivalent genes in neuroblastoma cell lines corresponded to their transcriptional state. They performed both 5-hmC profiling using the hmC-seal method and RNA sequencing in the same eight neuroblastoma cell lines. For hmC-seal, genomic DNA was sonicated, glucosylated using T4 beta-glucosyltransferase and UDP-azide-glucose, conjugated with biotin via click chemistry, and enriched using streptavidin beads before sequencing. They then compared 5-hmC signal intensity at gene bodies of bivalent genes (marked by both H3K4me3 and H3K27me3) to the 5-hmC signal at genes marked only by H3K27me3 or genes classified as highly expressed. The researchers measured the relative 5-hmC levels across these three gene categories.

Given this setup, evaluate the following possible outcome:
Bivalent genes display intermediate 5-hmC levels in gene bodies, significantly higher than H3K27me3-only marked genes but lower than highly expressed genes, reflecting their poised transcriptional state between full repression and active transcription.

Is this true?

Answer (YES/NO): NO